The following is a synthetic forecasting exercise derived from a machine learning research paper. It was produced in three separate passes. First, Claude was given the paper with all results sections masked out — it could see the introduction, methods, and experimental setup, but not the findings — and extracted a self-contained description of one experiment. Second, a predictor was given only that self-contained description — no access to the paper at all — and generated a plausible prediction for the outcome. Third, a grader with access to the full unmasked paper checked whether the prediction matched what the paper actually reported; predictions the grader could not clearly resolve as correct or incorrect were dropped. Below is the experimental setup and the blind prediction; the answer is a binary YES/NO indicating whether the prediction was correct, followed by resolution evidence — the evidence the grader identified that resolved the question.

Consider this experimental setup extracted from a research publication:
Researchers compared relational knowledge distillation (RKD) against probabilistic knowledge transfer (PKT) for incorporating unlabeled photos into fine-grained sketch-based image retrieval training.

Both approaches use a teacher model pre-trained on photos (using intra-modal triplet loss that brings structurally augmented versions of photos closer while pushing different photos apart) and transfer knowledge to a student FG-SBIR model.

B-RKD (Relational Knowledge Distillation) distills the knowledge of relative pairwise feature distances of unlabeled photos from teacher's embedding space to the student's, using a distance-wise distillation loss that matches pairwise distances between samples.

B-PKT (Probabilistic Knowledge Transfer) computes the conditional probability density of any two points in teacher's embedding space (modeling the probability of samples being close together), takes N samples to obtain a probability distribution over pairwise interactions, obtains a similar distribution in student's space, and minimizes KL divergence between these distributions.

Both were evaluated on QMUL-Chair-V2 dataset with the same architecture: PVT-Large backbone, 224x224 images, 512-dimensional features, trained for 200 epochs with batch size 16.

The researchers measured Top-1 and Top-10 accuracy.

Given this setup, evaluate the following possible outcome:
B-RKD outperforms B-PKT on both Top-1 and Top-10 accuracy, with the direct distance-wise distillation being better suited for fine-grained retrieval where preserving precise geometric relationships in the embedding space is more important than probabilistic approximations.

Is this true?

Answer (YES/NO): NO